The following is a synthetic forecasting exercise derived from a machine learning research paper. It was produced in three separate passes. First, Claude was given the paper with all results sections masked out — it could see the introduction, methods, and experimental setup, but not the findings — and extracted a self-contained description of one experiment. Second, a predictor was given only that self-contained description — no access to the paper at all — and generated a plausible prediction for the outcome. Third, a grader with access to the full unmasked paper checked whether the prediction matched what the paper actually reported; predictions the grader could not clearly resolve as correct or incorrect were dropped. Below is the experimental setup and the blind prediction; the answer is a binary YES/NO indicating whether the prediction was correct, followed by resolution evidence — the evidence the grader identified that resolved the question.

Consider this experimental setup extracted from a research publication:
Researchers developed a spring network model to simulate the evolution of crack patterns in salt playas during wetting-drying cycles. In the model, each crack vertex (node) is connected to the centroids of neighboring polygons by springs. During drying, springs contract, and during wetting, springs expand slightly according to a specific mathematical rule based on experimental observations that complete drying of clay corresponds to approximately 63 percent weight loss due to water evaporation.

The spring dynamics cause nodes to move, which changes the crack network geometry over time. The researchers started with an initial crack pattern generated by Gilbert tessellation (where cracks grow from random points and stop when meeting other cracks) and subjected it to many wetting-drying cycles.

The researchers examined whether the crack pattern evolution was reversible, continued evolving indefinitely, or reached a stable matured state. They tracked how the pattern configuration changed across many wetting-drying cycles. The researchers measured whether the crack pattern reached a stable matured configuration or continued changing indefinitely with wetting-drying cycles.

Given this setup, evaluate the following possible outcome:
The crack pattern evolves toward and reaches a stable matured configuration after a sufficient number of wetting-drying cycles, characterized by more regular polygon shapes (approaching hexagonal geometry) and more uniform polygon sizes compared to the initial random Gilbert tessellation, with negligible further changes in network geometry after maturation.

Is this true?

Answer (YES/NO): YES